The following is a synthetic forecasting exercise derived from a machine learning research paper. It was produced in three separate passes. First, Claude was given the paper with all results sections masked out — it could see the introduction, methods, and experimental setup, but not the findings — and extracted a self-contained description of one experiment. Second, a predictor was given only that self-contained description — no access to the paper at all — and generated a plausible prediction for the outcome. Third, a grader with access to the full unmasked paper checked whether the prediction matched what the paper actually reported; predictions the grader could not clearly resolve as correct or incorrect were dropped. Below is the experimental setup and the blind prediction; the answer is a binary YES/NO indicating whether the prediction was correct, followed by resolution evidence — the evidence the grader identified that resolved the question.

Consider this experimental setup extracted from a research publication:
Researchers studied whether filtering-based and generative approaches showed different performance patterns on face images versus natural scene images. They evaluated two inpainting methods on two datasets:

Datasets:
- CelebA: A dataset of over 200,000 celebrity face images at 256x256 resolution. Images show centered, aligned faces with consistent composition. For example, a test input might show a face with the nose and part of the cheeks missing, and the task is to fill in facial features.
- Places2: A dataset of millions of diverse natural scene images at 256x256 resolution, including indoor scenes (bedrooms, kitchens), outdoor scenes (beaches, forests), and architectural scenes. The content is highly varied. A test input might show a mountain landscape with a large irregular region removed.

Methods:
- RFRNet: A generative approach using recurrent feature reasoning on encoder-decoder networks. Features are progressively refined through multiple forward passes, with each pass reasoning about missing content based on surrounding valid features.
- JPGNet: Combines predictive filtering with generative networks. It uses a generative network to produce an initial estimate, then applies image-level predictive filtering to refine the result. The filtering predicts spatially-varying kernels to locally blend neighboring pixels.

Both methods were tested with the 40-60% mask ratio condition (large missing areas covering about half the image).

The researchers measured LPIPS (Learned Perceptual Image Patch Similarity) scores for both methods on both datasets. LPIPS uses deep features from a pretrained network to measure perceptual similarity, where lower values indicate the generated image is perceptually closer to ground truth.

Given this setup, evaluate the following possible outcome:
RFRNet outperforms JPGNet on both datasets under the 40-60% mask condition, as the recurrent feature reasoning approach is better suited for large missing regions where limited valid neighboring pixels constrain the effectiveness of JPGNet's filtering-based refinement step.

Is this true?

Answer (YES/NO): NO